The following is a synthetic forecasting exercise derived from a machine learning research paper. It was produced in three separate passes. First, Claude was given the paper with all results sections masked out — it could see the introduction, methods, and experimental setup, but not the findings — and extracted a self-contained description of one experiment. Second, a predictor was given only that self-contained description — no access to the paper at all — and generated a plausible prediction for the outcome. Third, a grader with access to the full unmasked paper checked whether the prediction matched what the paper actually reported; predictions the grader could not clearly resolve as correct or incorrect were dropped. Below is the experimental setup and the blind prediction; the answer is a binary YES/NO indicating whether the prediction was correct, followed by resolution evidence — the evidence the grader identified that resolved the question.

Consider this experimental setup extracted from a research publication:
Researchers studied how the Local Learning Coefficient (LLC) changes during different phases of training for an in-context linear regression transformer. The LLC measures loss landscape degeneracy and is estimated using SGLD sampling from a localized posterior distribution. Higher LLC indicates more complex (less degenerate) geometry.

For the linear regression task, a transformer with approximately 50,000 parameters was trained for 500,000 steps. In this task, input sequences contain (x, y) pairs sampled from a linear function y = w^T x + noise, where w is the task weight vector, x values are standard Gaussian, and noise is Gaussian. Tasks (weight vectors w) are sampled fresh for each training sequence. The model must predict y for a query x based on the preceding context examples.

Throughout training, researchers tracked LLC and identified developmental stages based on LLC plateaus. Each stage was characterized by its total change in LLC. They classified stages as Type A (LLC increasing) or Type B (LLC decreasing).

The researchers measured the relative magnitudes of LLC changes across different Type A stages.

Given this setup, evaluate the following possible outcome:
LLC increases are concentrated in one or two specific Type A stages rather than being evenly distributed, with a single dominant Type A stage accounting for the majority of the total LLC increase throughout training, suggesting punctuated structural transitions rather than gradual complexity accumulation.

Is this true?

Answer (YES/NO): YES